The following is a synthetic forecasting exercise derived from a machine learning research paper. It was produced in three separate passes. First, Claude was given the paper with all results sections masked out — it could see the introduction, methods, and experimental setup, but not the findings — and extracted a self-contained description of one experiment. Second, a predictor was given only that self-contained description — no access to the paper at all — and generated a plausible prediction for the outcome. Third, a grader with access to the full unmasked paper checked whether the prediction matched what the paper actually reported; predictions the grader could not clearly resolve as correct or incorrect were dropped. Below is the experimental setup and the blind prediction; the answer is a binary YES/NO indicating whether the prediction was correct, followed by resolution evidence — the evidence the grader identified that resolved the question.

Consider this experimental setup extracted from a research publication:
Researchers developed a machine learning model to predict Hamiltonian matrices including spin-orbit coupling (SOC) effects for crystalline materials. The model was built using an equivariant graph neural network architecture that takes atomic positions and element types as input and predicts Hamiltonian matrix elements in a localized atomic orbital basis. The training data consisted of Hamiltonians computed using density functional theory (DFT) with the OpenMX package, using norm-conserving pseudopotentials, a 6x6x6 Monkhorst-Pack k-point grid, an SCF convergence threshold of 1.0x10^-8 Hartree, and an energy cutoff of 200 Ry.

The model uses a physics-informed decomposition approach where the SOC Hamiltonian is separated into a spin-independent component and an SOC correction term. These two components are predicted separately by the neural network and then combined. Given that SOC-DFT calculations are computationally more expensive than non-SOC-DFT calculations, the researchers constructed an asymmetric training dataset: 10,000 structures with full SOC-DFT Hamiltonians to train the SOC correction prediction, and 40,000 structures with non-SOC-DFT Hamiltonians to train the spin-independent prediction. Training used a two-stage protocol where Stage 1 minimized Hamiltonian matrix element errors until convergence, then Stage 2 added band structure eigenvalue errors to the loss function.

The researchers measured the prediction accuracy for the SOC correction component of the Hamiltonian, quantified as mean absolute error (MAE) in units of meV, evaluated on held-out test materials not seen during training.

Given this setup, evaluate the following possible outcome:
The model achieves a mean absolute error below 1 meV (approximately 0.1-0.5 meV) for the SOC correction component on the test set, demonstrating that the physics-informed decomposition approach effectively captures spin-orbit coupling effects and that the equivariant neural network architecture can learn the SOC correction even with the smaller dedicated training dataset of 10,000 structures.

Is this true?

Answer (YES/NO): NO